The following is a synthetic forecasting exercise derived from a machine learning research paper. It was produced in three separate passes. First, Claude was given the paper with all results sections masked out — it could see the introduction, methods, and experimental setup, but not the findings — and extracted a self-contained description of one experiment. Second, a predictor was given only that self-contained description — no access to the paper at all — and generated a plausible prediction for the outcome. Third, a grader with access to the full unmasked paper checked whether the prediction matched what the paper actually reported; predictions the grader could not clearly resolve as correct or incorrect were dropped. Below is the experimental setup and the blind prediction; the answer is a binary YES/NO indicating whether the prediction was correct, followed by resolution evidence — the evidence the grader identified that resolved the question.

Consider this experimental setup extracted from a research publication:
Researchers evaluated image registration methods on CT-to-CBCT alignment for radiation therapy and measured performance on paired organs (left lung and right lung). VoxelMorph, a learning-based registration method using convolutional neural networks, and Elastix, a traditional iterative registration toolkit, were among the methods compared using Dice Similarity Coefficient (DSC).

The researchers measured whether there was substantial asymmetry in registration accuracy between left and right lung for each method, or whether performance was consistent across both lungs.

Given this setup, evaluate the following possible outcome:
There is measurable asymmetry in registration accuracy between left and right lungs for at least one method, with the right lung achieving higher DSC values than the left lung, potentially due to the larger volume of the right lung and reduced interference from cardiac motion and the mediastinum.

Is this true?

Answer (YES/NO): NO